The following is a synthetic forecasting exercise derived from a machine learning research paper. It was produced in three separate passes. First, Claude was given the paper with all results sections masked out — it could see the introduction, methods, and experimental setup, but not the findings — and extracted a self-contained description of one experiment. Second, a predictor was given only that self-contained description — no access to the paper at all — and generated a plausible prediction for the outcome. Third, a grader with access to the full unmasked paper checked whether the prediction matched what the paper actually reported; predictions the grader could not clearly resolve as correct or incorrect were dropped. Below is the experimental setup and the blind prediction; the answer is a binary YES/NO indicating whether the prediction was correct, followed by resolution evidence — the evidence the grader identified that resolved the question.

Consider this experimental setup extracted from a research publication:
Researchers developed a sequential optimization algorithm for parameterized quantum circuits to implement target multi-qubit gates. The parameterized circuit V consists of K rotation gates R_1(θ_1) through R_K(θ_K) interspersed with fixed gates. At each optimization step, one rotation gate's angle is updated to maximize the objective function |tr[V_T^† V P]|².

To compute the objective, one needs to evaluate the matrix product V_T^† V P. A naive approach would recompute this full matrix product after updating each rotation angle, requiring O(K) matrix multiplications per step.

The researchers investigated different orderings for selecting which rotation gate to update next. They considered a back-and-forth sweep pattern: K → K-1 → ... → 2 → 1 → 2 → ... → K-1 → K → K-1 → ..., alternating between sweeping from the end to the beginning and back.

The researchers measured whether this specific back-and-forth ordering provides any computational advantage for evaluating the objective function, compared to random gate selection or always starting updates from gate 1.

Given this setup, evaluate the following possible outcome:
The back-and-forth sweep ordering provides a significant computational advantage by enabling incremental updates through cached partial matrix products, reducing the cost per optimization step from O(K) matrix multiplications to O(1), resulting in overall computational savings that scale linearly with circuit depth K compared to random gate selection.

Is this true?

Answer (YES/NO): YES